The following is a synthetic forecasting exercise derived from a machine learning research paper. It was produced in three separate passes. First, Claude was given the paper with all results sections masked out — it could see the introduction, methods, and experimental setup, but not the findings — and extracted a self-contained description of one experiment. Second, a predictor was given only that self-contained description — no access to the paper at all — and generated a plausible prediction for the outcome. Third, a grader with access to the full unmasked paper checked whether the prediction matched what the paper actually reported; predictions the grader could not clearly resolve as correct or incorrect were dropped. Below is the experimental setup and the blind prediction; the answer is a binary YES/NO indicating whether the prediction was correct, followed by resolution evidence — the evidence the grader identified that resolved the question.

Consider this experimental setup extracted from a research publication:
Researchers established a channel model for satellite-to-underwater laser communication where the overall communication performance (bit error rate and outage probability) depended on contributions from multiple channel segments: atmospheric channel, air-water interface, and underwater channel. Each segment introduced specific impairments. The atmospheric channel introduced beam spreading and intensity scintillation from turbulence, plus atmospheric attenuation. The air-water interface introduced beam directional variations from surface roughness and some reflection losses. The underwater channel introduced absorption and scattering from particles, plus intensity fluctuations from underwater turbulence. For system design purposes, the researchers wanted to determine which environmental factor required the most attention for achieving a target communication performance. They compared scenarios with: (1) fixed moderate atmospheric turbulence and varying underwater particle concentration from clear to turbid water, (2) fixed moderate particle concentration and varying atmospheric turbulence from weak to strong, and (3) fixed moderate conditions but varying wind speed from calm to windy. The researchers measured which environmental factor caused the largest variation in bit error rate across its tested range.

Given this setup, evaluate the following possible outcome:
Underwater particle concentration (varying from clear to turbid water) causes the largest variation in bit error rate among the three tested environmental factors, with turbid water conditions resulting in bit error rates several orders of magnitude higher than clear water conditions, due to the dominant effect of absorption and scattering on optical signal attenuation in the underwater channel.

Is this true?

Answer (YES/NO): YES